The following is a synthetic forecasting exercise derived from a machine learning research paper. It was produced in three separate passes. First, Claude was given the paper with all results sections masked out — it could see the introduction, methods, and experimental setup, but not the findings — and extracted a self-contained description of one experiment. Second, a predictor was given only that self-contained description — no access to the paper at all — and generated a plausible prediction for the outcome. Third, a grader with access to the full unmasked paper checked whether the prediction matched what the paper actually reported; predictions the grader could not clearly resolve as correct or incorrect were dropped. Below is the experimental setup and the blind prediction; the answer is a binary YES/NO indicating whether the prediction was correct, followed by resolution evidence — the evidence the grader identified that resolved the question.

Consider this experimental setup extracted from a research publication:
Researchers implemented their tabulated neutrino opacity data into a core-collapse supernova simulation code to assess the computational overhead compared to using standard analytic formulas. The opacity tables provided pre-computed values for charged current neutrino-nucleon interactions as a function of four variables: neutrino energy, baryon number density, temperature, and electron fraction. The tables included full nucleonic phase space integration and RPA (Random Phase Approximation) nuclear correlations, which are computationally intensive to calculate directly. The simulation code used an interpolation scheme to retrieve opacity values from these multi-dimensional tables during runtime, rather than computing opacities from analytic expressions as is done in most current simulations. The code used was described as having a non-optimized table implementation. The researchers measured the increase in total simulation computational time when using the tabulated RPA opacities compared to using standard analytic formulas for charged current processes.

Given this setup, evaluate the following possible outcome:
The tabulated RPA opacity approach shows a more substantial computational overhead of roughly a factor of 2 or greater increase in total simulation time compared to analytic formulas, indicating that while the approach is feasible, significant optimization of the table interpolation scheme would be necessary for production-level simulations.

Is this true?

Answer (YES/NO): NO